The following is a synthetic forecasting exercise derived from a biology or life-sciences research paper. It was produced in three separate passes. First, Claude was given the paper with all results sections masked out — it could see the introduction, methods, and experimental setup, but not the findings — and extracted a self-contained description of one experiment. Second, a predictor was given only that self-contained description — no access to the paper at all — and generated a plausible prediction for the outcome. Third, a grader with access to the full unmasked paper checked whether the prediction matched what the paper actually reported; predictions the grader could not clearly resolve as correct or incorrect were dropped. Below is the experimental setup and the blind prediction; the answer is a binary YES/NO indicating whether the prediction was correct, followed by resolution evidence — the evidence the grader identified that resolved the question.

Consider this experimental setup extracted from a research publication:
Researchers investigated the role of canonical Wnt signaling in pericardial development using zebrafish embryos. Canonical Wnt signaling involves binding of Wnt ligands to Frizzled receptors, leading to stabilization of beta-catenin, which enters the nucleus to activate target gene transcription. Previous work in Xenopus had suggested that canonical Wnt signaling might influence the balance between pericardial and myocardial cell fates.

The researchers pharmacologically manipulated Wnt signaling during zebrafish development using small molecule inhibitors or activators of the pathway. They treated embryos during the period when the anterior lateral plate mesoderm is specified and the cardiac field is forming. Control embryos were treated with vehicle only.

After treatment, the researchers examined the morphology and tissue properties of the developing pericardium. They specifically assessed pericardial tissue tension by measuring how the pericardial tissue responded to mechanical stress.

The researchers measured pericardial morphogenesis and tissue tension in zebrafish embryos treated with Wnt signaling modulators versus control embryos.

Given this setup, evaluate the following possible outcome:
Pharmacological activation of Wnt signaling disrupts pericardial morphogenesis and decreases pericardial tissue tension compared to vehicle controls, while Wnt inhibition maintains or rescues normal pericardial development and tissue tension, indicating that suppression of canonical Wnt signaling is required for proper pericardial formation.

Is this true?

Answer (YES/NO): NO